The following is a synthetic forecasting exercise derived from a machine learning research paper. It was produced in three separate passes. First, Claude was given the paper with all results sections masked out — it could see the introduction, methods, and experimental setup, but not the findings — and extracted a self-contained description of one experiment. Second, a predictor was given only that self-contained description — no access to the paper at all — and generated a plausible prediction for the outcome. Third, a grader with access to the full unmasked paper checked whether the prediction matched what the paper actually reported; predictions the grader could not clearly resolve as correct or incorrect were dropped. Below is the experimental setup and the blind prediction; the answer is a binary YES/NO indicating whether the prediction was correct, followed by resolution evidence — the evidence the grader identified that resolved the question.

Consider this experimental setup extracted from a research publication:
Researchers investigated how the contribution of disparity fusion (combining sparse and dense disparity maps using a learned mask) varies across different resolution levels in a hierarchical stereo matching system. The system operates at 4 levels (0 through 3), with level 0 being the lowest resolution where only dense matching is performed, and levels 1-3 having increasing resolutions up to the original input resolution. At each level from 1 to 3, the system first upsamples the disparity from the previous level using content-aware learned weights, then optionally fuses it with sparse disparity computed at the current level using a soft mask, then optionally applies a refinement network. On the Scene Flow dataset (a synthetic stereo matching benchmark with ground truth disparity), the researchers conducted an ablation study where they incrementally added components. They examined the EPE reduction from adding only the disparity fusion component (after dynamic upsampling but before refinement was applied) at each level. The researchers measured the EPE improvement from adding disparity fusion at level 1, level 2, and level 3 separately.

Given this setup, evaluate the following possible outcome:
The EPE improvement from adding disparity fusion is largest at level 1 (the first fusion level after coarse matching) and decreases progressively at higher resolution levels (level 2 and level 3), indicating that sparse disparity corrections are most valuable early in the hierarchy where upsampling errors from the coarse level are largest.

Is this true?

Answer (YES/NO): NO